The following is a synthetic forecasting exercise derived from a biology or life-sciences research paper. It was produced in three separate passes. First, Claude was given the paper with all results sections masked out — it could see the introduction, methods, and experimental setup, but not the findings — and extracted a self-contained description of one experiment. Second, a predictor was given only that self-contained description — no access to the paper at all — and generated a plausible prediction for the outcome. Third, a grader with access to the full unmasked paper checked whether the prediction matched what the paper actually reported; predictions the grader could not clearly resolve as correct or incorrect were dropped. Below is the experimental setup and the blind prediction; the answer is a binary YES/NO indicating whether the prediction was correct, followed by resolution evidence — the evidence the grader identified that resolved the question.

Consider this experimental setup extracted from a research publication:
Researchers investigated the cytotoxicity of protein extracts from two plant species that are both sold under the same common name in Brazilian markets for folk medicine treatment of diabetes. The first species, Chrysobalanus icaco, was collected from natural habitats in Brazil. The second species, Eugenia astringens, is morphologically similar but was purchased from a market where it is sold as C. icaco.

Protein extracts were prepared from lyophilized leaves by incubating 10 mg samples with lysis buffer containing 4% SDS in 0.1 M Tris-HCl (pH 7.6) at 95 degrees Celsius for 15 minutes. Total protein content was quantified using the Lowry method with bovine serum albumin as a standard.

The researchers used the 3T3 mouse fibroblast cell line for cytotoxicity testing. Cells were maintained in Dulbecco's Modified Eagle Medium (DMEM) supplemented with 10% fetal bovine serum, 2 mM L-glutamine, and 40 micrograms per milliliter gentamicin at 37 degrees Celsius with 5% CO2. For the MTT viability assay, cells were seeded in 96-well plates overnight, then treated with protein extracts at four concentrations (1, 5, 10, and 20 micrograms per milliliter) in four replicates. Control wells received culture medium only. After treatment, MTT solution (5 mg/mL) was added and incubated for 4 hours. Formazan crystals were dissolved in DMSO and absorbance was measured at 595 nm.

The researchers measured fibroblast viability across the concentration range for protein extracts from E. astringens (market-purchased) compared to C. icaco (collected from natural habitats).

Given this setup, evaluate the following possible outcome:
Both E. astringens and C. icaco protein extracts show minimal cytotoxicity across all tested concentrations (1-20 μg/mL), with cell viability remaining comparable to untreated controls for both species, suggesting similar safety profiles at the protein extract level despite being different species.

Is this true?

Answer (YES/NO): NO